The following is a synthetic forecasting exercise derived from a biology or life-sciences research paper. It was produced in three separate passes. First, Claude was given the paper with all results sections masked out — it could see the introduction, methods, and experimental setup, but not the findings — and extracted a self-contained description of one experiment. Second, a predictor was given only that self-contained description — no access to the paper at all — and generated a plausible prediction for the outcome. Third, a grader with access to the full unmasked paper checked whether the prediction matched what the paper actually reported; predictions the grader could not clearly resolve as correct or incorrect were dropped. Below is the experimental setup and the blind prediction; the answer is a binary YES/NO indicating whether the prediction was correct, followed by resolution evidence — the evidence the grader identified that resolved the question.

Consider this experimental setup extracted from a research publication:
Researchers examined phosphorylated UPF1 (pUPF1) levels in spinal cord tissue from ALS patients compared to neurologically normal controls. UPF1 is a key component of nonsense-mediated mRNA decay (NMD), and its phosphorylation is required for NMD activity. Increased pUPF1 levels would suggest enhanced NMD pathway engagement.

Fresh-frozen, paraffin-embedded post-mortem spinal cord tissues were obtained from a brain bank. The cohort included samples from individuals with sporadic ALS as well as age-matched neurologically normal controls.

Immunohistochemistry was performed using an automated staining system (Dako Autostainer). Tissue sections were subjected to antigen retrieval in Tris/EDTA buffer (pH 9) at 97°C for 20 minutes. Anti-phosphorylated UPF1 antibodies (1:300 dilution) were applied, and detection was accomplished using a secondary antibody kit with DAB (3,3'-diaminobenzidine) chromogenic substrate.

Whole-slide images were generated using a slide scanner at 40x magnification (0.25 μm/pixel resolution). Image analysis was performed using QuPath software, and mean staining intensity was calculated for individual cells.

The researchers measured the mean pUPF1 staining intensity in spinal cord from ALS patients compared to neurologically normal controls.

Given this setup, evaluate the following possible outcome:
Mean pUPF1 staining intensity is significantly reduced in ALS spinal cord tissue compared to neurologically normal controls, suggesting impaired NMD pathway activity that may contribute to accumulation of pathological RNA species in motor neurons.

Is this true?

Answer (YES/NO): NO